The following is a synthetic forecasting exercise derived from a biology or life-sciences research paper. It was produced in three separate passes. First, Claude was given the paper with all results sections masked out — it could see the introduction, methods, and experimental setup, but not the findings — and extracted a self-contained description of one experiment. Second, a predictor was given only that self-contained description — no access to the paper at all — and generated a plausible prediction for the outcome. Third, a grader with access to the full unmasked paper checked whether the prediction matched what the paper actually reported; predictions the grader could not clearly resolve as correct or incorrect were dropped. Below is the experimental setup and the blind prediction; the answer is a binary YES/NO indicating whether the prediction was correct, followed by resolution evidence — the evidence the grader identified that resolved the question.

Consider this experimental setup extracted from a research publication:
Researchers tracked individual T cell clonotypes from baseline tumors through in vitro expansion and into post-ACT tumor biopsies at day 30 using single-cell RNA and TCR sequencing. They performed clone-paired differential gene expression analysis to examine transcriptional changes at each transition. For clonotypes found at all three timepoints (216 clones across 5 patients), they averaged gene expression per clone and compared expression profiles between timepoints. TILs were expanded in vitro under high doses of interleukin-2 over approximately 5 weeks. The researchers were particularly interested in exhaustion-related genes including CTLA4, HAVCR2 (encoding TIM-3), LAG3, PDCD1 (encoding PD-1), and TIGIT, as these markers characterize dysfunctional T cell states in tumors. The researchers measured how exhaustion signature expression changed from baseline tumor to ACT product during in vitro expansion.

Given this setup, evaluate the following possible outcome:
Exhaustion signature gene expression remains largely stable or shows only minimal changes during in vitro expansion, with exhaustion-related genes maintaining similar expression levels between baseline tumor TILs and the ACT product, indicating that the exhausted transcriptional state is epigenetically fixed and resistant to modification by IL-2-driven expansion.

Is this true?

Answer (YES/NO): NO